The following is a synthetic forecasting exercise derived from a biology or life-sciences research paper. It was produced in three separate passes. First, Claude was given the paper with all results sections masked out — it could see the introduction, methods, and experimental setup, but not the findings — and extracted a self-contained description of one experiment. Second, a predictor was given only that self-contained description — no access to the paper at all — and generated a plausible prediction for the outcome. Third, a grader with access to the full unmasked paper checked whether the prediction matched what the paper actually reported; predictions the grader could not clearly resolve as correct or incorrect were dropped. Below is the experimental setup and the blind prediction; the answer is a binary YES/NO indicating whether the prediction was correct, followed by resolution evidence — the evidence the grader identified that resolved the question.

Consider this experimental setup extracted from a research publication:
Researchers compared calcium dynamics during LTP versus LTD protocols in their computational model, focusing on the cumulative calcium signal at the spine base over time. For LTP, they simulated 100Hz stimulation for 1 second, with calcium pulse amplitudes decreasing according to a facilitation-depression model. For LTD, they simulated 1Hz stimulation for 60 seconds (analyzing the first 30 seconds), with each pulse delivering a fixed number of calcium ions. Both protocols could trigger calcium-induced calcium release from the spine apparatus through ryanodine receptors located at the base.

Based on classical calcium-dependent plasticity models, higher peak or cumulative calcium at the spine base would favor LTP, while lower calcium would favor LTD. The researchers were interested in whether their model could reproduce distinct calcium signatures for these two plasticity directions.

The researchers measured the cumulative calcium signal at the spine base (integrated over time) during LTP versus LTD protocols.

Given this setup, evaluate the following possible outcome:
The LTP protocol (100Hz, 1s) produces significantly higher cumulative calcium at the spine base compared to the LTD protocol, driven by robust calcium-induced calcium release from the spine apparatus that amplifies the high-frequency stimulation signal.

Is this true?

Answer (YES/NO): YES